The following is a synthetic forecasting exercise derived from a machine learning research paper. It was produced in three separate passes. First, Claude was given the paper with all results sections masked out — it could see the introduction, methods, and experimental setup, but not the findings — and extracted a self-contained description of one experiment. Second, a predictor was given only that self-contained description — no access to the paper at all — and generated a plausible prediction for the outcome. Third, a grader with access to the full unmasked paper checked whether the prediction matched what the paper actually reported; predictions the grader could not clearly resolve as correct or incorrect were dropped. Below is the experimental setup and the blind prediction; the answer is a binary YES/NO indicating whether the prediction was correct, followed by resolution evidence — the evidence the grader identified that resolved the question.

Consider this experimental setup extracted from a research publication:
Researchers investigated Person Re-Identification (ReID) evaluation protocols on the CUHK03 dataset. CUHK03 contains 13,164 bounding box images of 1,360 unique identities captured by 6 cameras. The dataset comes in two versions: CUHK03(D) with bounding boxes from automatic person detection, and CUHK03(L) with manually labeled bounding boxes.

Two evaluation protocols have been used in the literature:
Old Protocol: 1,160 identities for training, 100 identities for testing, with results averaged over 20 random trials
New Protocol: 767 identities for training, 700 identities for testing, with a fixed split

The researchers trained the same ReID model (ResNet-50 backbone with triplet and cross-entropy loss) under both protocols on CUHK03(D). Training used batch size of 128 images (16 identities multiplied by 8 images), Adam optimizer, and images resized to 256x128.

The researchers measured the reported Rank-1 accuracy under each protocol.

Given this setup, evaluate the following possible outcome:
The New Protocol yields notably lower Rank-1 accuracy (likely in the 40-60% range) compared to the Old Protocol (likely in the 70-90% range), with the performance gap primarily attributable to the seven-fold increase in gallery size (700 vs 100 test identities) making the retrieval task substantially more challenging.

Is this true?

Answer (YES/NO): NO